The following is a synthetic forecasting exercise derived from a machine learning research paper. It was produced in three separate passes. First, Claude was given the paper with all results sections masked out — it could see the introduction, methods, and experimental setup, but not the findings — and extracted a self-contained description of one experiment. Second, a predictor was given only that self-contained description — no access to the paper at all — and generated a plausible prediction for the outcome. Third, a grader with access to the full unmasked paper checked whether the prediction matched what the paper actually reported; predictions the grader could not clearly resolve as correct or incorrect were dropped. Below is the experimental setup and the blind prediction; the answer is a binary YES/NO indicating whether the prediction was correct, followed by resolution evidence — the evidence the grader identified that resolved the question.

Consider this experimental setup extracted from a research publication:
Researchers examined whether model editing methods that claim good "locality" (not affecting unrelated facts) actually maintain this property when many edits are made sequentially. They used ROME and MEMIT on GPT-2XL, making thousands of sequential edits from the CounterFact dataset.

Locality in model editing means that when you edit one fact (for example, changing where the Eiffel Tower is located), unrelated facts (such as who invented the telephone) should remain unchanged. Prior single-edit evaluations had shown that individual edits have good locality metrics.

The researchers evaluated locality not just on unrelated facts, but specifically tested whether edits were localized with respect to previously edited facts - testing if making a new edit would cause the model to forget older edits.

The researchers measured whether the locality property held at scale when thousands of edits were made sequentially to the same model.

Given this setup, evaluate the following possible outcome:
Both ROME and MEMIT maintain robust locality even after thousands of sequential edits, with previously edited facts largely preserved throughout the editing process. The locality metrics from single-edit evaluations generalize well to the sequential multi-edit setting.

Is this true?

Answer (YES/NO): NO